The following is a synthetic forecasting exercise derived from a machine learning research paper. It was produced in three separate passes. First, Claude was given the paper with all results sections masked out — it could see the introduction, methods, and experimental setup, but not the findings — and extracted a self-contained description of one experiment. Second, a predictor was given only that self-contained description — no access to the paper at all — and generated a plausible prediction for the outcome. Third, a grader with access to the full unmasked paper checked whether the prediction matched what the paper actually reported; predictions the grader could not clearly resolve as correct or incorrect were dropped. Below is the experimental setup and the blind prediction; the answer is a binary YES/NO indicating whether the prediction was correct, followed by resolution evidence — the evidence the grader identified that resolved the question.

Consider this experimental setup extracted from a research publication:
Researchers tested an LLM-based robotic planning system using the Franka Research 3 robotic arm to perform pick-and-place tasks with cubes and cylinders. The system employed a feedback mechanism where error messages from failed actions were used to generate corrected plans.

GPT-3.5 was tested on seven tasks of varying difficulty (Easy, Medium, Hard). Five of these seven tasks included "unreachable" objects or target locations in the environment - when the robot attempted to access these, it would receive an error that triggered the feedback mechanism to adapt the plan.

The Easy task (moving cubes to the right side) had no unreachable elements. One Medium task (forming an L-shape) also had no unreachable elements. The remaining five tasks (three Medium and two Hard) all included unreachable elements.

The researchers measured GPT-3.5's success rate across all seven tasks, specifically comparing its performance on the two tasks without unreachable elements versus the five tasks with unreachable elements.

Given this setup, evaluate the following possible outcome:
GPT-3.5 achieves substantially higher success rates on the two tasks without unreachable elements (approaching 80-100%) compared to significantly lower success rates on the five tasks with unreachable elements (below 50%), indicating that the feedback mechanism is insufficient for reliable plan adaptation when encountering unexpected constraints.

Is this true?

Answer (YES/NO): YES